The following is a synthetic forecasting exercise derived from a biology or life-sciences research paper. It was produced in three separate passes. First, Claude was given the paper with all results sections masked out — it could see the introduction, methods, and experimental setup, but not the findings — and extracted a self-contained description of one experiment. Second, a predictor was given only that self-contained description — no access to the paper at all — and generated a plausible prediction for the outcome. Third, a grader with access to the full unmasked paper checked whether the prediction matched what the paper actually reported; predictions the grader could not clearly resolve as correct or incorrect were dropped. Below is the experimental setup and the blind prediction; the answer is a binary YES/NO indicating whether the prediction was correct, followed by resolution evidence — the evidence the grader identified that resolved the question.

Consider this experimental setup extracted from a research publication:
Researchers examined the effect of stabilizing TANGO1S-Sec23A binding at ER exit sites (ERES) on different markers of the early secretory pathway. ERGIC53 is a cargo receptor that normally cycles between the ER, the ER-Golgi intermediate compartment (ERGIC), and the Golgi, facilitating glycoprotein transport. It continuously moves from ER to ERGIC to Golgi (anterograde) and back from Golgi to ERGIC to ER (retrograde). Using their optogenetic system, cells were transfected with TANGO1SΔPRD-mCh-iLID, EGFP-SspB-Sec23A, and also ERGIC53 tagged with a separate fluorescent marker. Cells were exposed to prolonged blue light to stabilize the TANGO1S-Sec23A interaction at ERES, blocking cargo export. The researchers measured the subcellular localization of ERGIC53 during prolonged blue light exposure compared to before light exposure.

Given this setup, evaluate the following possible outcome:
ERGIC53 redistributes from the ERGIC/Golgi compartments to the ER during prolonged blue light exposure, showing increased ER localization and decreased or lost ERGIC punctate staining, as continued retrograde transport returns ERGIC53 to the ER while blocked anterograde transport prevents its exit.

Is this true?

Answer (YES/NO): NO